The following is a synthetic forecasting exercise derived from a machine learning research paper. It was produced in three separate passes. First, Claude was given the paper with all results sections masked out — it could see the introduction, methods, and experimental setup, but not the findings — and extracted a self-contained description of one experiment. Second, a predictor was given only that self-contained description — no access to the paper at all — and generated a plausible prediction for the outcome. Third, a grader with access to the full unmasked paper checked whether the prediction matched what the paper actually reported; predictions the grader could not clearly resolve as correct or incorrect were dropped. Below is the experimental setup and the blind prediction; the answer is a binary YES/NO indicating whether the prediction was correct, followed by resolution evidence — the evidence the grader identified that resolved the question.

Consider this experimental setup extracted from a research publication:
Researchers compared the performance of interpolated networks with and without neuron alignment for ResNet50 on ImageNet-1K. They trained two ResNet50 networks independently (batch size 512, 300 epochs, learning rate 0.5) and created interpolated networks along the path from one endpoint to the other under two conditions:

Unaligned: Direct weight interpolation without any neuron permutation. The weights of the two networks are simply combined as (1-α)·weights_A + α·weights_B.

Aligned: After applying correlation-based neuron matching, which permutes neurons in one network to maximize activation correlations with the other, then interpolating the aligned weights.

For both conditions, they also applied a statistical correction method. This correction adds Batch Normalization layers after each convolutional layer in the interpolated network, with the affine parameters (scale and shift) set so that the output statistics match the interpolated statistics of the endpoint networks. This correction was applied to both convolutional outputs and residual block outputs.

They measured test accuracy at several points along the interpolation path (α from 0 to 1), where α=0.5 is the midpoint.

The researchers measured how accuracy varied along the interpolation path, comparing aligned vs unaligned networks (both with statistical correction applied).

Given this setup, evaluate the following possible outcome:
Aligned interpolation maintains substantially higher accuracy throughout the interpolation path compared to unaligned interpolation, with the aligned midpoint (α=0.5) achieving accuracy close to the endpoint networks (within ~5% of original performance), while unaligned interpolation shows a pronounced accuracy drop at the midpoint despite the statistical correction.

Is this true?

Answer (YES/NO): NO